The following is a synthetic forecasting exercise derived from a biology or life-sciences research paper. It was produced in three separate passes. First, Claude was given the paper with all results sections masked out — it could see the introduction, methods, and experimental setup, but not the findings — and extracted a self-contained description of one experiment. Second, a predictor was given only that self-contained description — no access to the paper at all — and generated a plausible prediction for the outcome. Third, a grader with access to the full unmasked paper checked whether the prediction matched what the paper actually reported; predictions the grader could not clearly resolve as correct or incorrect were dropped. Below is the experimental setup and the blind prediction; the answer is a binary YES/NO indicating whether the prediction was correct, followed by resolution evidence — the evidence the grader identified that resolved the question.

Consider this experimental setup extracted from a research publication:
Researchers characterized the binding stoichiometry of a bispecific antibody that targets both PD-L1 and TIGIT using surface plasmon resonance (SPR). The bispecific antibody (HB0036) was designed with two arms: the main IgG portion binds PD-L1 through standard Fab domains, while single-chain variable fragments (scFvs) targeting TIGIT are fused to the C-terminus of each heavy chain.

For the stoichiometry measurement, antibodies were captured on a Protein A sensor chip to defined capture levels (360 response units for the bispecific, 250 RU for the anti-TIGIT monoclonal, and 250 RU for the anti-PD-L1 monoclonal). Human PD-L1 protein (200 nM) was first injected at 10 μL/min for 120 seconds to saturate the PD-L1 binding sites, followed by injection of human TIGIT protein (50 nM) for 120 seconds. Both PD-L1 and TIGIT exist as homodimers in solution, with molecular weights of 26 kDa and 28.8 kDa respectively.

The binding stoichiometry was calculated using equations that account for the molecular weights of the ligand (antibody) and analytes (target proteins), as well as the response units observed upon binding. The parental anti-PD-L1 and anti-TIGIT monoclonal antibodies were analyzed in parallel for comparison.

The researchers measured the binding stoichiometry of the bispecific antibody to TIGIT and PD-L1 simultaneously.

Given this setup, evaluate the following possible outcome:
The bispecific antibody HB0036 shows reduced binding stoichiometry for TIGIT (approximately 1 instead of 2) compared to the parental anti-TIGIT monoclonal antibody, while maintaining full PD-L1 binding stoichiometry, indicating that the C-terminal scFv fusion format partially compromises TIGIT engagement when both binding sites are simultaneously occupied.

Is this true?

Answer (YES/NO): NO